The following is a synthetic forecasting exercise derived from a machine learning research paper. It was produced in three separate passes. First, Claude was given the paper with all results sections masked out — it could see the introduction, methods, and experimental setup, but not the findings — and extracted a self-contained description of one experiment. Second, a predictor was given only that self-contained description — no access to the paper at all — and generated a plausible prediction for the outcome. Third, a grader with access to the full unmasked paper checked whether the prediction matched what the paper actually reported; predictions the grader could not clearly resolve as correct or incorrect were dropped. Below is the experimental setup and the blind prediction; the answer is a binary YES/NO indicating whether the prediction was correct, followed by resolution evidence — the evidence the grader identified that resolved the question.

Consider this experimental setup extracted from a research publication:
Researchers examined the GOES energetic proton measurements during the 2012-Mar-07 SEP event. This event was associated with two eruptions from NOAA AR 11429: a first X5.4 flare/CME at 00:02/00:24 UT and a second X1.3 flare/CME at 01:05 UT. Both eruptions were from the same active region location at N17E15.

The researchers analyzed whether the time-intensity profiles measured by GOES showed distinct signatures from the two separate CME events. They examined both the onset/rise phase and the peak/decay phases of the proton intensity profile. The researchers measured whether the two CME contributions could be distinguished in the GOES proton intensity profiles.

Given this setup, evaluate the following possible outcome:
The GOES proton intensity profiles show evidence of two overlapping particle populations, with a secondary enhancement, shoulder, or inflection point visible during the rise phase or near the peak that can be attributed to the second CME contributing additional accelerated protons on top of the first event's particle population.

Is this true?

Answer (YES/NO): YES